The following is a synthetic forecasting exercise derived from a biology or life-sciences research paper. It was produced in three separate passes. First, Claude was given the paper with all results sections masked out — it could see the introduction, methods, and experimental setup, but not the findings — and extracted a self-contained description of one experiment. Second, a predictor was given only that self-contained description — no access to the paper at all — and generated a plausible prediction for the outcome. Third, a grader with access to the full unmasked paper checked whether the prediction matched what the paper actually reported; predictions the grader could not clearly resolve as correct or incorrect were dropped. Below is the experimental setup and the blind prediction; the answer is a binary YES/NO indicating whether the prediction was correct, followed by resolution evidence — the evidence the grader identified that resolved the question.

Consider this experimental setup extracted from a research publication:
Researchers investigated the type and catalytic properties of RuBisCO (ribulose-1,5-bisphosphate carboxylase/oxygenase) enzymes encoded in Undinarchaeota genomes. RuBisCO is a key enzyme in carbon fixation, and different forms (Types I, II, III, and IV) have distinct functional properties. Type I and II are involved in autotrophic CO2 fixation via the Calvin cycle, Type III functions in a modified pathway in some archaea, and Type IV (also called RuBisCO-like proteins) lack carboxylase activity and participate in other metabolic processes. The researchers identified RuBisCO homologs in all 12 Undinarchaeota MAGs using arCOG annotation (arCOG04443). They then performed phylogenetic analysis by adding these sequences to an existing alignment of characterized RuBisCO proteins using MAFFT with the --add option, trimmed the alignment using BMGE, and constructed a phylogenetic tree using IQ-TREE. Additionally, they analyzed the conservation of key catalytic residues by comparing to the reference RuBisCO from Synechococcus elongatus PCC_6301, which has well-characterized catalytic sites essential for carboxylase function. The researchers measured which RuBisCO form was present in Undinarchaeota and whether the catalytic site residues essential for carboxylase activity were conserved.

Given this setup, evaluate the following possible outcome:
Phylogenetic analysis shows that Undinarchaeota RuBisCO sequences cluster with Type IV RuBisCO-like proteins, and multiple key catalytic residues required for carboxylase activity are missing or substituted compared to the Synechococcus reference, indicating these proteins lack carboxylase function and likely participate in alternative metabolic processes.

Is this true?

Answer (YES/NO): NO